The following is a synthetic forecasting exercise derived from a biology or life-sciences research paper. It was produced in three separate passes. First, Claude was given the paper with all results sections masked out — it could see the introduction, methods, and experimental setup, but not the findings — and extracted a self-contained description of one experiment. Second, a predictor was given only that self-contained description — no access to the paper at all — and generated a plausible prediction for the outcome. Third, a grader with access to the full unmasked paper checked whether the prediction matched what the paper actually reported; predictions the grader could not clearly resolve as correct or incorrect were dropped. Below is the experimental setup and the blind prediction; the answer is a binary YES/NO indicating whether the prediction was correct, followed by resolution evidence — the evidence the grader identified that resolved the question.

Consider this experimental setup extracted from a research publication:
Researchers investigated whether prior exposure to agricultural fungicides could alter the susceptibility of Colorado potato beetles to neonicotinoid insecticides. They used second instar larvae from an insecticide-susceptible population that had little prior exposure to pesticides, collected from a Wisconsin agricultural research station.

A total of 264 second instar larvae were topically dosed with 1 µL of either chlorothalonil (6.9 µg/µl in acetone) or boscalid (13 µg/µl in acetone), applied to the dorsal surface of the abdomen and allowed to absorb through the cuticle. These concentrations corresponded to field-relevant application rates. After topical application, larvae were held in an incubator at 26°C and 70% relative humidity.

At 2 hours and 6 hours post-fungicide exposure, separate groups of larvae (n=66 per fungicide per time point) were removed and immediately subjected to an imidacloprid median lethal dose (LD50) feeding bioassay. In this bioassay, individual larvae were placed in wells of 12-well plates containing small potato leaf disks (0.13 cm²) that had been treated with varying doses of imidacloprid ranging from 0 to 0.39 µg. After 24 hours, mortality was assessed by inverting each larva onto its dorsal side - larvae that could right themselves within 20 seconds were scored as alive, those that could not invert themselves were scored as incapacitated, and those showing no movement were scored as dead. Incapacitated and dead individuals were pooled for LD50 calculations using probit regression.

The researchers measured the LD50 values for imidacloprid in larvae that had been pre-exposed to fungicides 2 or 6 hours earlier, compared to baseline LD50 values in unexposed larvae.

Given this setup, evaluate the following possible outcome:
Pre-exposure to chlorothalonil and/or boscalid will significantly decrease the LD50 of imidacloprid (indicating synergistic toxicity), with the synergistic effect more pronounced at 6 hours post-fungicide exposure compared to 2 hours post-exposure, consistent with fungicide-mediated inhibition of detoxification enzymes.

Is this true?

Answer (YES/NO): NO